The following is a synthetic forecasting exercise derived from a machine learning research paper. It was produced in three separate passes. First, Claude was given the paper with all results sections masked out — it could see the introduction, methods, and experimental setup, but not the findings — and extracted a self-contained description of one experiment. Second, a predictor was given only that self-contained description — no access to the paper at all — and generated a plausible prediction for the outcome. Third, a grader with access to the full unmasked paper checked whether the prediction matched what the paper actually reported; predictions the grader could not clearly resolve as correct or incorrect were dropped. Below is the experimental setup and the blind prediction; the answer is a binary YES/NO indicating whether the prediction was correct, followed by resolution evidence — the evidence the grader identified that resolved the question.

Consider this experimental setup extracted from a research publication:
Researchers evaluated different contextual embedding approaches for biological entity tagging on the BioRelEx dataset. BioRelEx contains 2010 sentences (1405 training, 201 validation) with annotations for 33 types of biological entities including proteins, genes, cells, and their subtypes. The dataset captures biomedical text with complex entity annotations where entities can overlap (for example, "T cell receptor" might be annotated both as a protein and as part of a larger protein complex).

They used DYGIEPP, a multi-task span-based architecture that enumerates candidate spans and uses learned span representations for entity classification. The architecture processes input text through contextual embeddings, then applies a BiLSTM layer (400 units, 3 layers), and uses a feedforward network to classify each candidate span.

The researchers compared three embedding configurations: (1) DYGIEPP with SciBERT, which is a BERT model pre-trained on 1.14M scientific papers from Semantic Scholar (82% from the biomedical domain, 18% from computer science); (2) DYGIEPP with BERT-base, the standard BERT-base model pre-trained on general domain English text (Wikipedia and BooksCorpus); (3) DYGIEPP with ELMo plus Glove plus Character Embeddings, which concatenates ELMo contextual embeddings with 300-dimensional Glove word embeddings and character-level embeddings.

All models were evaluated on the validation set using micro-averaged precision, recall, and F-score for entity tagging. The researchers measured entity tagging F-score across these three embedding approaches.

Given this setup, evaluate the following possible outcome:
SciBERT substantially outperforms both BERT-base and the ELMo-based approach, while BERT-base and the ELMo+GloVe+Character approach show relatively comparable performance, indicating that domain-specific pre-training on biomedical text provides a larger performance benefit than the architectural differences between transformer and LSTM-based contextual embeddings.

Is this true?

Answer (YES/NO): NO